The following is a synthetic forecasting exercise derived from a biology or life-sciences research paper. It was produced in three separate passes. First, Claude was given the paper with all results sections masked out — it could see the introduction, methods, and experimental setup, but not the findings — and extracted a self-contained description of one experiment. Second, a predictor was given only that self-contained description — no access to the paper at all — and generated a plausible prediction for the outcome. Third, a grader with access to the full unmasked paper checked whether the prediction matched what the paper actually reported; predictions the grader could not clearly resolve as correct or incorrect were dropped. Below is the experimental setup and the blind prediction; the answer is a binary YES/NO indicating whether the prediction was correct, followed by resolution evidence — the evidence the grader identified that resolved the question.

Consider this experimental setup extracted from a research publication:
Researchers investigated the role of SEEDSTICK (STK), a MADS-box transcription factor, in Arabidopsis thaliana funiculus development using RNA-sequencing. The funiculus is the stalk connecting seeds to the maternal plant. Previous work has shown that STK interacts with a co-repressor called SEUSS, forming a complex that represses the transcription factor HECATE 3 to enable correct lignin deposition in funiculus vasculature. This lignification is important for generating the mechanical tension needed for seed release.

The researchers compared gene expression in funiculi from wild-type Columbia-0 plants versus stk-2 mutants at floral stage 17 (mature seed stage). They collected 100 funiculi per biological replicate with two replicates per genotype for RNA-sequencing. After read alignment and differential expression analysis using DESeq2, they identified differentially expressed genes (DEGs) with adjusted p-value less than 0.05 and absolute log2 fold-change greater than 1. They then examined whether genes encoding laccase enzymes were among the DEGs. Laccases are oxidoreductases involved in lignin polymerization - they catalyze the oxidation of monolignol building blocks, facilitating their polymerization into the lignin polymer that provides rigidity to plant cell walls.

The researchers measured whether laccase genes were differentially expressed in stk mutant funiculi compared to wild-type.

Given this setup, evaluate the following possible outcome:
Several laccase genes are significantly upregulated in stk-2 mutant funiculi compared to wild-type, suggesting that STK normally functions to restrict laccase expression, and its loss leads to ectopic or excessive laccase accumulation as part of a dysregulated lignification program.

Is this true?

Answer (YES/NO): YES